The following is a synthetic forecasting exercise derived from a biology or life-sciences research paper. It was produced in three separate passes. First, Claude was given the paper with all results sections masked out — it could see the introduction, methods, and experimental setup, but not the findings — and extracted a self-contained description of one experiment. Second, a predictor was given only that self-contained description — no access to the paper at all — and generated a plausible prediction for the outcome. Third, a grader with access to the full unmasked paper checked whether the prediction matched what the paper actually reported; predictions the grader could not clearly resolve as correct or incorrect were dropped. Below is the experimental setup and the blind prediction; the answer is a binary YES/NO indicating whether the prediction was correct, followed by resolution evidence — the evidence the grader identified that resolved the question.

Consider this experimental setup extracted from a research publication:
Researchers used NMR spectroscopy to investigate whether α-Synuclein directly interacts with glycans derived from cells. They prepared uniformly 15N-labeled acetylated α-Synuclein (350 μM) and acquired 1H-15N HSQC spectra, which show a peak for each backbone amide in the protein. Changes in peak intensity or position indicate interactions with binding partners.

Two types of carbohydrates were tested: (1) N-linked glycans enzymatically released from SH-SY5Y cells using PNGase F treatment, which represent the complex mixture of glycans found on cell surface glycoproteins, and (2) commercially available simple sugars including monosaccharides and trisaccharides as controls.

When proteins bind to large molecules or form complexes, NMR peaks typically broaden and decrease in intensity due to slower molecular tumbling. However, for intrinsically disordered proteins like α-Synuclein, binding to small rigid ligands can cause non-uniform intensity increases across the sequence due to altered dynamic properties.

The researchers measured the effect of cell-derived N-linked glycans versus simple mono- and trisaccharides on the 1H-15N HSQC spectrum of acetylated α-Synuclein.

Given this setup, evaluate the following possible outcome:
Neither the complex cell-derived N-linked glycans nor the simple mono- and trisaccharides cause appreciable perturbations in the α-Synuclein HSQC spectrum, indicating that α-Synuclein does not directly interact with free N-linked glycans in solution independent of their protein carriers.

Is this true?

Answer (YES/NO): NO